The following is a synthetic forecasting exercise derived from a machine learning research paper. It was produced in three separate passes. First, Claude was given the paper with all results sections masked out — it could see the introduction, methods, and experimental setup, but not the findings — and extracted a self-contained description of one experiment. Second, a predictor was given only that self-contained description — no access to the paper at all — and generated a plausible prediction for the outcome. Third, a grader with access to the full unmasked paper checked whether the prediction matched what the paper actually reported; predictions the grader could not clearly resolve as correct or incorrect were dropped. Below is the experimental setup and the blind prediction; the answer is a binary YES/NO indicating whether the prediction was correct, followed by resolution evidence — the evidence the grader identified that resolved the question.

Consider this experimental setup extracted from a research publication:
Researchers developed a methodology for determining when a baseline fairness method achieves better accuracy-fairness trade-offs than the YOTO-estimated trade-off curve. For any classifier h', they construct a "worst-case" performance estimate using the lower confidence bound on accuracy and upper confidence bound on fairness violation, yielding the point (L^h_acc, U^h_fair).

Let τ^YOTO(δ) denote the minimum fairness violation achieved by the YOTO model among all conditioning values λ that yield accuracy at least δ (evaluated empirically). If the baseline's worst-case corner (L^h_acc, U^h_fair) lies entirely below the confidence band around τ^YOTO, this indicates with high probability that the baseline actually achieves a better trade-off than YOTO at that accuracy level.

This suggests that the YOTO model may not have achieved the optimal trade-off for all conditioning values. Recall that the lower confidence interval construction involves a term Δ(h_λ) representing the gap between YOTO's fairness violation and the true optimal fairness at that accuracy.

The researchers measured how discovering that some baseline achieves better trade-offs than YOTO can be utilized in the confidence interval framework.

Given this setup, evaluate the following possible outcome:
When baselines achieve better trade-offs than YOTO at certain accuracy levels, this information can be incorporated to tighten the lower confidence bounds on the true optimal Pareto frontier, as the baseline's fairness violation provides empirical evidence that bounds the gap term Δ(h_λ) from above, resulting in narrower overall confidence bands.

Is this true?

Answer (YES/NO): NO